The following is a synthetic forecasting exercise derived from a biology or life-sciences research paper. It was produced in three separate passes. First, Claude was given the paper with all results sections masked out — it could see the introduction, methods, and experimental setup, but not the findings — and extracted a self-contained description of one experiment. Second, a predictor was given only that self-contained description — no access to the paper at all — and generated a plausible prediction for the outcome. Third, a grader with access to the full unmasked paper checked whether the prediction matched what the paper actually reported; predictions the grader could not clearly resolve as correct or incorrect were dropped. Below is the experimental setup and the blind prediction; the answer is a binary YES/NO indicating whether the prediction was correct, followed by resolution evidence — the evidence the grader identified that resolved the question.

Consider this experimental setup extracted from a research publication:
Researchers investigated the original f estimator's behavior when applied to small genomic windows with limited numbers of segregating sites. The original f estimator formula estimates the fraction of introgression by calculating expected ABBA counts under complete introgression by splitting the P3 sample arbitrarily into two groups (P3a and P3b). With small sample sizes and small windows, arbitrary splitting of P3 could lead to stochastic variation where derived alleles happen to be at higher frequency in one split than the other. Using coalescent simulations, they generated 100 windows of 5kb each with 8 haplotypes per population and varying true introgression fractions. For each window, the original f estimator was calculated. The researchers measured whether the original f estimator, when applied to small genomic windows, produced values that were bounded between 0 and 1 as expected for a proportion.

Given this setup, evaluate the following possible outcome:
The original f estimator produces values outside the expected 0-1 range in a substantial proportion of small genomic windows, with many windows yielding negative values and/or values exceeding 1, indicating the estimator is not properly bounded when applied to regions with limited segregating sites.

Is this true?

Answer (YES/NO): YES